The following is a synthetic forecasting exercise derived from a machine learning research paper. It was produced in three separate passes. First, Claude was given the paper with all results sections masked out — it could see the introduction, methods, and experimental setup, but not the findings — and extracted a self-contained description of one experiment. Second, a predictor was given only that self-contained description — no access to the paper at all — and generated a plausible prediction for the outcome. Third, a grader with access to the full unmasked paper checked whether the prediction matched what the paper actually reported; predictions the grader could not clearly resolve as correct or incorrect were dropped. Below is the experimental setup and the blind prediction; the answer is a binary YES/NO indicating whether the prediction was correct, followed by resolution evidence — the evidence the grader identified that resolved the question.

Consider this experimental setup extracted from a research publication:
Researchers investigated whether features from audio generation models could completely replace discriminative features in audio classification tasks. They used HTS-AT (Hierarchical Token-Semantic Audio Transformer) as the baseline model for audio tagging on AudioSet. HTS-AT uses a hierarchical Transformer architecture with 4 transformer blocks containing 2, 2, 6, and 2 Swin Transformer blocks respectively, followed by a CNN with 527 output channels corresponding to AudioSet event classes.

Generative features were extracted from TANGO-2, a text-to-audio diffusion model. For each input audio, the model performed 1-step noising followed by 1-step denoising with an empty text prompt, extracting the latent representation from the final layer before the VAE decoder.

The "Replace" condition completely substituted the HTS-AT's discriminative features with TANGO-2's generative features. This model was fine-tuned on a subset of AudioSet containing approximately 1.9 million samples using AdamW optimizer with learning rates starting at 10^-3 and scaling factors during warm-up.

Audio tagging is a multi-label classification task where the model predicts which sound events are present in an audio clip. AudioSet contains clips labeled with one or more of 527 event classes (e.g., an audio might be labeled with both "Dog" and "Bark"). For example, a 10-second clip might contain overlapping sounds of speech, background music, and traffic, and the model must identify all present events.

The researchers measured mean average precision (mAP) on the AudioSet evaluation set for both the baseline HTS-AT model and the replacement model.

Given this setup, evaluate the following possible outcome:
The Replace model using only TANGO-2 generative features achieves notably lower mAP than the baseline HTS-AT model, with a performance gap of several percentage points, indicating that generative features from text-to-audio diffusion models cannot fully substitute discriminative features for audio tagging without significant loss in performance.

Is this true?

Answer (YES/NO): YES